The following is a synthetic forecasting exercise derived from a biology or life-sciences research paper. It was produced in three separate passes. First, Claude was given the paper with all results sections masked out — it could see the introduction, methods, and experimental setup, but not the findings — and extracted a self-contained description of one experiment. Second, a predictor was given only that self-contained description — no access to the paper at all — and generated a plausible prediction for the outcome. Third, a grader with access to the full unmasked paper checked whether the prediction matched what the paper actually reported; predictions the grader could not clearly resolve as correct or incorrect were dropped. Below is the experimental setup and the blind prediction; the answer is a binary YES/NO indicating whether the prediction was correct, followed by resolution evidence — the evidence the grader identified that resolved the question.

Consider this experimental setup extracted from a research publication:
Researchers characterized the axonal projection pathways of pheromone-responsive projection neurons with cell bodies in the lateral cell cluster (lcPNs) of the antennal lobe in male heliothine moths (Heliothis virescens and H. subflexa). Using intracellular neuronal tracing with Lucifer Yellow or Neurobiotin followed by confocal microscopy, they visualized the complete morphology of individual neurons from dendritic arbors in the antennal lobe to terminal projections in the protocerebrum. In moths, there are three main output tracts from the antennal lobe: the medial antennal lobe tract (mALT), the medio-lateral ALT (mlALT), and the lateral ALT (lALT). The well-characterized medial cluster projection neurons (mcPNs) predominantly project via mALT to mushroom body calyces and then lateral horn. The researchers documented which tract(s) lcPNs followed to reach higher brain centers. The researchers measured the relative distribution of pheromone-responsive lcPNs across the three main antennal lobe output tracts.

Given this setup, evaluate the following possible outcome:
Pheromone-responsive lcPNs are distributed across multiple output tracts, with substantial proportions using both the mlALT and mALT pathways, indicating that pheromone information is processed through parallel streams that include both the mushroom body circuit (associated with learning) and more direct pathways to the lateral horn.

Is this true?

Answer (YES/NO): NO